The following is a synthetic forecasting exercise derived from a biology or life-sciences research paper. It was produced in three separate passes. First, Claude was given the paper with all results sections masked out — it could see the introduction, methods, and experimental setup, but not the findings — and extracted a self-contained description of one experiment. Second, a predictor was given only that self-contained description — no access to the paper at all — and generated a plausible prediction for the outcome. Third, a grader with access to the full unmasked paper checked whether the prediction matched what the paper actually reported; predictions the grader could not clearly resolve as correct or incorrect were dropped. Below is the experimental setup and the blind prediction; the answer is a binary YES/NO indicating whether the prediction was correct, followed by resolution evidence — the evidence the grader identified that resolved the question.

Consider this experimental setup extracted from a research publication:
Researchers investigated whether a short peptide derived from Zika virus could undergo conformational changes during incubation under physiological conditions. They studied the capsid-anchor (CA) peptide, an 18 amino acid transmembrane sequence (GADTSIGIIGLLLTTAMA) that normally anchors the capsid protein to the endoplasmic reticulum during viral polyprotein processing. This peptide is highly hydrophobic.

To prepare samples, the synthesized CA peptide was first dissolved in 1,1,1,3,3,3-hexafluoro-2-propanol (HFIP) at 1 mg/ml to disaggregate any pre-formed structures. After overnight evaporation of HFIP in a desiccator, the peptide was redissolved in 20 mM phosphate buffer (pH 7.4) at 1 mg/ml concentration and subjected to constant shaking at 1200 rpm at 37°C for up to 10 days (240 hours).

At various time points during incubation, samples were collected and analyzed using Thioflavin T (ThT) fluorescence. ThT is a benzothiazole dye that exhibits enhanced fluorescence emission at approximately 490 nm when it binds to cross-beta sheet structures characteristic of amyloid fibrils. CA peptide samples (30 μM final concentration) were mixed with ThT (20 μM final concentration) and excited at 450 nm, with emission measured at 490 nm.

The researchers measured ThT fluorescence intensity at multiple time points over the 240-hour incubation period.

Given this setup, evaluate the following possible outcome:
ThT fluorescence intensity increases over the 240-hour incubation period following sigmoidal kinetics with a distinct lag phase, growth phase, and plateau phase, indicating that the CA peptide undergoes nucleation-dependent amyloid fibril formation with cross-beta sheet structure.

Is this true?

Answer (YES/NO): NO